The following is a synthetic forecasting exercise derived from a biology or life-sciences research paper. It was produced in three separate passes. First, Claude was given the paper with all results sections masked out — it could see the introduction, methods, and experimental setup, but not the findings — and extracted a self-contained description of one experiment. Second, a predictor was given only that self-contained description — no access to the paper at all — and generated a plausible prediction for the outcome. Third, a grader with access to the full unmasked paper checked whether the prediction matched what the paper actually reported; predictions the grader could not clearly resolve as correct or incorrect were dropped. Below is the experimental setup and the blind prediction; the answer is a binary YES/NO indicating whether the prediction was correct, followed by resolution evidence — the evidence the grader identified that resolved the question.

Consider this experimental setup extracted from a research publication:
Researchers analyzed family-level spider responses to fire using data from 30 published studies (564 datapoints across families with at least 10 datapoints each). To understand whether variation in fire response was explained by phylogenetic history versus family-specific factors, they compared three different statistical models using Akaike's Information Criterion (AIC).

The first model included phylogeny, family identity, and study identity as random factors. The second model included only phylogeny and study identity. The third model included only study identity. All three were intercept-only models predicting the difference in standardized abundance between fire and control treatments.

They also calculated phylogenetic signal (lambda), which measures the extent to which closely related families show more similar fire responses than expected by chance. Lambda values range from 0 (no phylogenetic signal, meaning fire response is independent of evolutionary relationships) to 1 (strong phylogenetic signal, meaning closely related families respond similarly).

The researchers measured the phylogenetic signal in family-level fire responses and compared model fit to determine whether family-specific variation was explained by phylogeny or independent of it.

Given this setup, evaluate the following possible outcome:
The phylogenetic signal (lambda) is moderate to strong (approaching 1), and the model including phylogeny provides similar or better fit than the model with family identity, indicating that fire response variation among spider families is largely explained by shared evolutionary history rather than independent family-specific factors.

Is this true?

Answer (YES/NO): NO